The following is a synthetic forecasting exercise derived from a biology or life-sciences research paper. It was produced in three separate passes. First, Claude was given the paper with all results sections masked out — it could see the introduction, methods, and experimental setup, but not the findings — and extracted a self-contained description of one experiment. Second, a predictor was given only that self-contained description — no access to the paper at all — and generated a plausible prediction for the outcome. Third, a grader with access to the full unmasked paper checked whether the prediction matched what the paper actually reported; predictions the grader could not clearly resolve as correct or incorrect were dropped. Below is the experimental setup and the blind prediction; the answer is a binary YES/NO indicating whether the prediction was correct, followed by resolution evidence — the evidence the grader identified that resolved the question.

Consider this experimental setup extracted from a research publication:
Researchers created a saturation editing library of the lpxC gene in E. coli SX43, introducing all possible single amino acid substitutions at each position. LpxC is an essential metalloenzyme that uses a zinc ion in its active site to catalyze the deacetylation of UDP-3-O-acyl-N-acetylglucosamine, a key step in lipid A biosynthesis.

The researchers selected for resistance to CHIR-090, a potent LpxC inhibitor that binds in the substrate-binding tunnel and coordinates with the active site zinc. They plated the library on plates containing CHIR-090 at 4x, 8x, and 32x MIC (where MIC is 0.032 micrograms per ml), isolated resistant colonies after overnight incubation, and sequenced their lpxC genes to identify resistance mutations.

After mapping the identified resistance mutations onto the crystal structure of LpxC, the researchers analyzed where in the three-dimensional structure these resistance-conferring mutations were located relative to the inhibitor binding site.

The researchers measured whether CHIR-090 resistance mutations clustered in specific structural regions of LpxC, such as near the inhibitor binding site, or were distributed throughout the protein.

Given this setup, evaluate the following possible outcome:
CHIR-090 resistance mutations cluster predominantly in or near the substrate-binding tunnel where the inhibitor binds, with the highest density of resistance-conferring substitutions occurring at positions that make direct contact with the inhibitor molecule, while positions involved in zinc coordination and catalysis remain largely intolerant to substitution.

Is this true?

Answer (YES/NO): NO